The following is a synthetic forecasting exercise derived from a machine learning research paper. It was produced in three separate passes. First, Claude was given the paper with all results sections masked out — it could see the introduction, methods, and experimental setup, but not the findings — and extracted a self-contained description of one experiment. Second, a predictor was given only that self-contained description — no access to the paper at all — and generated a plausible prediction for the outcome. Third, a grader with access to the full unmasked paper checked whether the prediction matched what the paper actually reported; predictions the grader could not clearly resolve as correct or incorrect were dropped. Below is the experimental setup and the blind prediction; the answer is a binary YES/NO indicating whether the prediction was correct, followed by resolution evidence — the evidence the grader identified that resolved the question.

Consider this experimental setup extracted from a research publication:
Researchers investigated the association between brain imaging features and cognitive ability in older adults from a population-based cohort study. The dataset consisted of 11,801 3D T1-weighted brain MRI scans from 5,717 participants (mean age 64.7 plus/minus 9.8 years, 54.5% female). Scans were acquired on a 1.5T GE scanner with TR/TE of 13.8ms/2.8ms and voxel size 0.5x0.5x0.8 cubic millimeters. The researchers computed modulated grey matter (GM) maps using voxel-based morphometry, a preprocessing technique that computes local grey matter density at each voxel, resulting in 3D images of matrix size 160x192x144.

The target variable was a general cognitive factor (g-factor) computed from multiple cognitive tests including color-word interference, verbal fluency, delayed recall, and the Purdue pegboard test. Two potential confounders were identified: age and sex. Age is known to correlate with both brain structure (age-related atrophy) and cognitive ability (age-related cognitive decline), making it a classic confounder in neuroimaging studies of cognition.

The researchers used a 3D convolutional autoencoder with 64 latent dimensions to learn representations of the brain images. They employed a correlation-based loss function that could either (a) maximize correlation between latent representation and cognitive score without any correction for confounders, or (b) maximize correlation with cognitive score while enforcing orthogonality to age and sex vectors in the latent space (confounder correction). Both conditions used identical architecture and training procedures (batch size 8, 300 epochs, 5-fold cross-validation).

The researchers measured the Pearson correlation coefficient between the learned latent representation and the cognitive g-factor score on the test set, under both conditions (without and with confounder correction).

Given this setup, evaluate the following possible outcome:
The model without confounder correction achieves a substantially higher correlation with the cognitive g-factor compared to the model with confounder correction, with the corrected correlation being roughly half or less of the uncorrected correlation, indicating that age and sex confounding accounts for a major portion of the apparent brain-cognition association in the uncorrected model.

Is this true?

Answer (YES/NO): YES